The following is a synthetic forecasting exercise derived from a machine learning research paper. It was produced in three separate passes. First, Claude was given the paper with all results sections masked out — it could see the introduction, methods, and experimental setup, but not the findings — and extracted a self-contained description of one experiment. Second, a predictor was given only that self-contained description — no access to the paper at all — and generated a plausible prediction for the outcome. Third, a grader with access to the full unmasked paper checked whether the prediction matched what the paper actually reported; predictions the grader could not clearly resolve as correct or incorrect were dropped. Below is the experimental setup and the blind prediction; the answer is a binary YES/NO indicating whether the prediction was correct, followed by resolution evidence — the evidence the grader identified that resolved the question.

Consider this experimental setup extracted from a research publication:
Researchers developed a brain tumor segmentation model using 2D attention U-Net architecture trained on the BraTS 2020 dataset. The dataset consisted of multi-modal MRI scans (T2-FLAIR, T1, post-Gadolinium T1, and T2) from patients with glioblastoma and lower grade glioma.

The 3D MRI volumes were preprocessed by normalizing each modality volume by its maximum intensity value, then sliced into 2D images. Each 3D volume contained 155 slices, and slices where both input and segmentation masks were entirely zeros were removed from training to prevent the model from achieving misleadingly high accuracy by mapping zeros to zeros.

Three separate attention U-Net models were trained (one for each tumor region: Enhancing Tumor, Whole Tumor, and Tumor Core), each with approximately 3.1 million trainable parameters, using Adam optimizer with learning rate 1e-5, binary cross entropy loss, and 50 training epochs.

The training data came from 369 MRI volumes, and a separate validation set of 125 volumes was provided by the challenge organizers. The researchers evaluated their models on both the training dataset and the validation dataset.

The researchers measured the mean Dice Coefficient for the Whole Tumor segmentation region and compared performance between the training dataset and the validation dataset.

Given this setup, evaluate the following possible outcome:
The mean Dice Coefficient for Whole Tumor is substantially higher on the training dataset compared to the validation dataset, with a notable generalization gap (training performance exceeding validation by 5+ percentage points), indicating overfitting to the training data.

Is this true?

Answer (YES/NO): NO